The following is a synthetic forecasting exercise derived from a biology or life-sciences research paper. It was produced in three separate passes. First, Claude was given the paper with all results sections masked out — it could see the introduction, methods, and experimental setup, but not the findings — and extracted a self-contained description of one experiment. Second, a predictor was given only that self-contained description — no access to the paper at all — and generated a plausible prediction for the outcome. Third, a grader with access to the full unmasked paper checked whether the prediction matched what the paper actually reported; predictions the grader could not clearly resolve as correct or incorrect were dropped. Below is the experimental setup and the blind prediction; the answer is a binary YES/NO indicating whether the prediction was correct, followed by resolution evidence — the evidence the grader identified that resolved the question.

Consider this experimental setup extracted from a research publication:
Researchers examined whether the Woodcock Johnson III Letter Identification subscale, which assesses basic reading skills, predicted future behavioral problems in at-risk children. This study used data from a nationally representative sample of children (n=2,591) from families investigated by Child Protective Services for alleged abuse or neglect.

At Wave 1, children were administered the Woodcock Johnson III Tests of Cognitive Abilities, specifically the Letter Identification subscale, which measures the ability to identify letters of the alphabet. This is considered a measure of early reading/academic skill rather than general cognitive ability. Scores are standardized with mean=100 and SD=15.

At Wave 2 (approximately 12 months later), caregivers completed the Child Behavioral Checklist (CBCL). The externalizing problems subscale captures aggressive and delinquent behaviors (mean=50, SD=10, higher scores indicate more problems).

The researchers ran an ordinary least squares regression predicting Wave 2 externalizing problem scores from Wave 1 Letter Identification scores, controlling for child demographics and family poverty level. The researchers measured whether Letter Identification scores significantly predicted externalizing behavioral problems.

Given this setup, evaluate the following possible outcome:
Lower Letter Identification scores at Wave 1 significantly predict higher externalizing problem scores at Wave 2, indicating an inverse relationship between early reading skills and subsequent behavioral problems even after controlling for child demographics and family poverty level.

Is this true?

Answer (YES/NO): NO